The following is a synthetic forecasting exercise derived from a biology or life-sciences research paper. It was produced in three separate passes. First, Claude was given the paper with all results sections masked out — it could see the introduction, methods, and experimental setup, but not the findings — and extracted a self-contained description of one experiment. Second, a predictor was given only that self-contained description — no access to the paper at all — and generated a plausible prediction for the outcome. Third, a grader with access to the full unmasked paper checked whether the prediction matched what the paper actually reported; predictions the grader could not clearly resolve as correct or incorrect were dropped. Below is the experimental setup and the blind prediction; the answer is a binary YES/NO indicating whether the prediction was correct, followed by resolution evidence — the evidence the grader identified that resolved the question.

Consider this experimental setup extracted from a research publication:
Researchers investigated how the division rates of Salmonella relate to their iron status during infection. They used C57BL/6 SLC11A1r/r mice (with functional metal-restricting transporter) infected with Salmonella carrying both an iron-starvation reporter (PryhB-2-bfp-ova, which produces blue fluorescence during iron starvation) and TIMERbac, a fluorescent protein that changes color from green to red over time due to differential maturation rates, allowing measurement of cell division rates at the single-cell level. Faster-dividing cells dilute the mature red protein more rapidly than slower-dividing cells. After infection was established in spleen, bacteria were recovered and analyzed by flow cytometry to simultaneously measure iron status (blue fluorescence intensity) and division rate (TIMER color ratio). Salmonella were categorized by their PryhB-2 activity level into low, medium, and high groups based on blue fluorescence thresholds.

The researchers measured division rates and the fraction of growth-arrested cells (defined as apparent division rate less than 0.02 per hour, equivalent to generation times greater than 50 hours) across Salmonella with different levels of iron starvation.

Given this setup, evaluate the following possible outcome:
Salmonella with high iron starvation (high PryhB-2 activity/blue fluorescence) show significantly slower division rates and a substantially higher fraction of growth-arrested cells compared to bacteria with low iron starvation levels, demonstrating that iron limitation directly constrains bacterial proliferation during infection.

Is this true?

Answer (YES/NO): YES